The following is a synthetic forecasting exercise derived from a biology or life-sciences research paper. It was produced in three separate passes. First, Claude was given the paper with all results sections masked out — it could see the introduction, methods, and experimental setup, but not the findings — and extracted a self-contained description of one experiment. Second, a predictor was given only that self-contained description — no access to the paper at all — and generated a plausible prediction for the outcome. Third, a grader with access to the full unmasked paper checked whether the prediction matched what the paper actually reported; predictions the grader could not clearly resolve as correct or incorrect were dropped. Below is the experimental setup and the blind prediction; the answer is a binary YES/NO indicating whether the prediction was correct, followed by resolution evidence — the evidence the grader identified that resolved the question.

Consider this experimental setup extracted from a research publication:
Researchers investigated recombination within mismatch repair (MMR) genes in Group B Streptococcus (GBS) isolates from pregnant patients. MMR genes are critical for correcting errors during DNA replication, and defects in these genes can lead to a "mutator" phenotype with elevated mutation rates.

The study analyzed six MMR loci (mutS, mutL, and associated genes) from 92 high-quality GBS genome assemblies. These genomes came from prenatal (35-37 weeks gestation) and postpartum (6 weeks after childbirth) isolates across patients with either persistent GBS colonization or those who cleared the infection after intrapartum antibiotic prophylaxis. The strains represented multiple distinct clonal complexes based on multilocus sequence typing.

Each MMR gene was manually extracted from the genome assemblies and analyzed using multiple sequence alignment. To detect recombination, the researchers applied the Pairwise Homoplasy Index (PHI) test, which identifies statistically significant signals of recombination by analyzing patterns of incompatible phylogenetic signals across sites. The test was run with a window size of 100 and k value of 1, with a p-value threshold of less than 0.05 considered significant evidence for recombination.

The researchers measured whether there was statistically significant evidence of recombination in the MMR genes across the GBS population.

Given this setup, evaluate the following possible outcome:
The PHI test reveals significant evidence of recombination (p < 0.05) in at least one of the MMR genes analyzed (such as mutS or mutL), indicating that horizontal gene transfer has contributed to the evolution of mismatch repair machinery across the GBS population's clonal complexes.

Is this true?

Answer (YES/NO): NO